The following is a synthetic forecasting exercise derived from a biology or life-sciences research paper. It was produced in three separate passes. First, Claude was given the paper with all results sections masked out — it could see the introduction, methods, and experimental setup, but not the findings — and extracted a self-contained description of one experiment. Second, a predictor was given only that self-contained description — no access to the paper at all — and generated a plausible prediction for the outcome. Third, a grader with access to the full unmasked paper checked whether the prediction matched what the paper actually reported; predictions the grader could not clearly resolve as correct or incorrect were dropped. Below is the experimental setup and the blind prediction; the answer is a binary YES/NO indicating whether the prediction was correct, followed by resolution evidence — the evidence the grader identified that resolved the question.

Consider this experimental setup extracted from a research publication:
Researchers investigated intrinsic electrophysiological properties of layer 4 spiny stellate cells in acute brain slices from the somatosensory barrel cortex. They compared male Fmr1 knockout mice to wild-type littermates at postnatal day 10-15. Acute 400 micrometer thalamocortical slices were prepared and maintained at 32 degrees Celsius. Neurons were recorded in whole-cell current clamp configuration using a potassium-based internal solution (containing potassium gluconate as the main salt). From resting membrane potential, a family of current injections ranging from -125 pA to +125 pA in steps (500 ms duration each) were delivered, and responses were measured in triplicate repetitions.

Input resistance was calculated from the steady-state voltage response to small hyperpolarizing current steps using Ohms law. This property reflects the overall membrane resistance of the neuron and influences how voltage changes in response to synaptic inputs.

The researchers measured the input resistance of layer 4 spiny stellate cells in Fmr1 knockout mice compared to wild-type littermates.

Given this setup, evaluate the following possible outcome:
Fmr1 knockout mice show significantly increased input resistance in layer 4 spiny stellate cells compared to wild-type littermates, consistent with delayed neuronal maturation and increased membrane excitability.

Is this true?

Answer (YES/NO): YES